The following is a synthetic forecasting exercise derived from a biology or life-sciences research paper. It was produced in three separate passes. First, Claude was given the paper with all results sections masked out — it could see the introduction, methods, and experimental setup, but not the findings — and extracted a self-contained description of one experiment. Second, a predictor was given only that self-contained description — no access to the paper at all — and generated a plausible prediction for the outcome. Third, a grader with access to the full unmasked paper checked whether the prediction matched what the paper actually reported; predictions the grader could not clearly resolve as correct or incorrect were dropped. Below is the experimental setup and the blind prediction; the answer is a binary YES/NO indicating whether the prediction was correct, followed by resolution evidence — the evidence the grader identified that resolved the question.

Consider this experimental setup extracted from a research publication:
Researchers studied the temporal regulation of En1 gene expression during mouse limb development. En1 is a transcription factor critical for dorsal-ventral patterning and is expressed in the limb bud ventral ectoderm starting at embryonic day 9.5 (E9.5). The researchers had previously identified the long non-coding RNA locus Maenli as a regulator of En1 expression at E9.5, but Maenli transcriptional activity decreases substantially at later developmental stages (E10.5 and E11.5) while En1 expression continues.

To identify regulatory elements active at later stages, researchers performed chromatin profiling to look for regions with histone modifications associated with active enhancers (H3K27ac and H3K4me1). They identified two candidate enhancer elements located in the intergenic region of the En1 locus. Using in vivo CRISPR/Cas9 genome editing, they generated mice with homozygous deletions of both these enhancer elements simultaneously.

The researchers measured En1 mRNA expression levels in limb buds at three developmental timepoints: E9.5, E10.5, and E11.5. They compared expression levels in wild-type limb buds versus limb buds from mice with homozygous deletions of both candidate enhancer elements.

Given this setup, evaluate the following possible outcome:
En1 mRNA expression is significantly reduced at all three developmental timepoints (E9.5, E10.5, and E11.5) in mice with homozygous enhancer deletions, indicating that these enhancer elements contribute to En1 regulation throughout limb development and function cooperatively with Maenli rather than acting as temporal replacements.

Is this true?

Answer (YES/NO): NO